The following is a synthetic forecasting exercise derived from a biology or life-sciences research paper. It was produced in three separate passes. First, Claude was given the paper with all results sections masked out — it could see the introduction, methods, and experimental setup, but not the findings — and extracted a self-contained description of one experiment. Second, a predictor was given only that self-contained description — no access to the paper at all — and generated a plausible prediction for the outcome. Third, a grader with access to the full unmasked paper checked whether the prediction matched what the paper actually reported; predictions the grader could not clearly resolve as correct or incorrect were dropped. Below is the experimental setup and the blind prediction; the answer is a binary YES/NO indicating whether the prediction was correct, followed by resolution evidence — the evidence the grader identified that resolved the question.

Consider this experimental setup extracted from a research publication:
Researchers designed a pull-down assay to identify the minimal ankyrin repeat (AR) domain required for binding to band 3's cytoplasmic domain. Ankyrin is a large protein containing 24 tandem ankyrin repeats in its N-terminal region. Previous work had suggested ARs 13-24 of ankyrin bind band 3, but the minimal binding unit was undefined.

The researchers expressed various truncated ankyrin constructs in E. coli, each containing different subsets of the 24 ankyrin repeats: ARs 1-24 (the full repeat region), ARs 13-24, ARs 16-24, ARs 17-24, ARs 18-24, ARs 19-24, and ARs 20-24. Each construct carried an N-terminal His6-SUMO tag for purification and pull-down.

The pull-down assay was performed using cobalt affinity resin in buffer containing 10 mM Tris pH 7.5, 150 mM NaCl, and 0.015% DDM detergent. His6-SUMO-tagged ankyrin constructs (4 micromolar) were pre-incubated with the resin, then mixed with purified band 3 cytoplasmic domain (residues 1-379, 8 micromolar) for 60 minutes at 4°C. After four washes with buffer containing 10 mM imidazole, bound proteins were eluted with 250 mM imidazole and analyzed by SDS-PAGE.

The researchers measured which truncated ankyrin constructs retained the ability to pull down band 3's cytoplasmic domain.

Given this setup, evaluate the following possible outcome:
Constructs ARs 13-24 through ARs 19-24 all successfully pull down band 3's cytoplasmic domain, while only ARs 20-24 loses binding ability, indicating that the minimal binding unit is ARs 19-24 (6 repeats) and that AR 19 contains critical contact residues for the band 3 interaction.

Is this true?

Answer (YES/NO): NO